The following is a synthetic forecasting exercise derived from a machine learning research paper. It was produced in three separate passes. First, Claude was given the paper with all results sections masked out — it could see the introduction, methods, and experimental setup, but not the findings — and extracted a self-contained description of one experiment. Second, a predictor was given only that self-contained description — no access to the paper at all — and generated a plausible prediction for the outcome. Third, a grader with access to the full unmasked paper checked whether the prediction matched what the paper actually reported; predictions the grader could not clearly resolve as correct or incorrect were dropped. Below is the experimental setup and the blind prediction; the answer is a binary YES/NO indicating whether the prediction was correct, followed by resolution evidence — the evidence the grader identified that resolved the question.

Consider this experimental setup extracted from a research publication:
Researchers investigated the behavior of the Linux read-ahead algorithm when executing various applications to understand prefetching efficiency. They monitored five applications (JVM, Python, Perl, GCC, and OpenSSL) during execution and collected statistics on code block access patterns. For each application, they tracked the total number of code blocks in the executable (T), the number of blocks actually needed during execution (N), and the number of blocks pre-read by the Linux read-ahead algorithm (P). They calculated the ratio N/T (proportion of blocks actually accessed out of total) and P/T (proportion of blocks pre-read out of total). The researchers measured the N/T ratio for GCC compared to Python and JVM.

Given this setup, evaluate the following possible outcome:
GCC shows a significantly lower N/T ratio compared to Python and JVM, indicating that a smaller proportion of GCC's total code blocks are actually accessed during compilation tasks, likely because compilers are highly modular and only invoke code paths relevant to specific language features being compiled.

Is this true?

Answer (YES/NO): YES